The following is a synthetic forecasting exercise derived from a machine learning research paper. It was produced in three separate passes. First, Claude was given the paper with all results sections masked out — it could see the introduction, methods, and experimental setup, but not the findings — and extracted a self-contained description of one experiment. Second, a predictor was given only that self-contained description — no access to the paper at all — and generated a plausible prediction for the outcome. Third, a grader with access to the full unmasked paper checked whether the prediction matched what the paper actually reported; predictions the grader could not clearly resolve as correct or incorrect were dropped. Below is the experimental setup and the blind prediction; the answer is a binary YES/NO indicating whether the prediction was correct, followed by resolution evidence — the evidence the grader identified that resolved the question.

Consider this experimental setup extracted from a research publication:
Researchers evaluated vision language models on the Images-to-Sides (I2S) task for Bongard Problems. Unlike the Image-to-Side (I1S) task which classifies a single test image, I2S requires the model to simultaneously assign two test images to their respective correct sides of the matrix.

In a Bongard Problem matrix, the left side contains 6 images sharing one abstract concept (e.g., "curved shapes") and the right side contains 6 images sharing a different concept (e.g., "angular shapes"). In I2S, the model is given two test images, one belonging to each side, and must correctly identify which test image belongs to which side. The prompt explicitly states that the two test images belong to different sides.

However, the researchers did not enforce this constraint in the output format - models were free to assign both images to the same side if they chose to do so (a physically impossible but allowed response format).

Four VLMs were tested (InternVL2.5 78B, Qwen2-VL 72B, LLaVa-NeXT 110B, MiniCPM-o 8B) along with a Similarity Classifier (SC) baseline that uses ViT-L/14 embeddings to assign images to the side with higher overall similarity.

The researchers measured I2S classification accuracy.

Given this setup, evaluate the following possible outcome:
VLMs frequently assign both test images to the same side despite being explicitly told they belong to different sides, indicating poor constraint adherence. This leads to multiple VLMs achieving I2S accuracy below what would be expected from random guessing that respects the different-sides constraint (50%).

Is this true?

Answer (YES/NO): YES